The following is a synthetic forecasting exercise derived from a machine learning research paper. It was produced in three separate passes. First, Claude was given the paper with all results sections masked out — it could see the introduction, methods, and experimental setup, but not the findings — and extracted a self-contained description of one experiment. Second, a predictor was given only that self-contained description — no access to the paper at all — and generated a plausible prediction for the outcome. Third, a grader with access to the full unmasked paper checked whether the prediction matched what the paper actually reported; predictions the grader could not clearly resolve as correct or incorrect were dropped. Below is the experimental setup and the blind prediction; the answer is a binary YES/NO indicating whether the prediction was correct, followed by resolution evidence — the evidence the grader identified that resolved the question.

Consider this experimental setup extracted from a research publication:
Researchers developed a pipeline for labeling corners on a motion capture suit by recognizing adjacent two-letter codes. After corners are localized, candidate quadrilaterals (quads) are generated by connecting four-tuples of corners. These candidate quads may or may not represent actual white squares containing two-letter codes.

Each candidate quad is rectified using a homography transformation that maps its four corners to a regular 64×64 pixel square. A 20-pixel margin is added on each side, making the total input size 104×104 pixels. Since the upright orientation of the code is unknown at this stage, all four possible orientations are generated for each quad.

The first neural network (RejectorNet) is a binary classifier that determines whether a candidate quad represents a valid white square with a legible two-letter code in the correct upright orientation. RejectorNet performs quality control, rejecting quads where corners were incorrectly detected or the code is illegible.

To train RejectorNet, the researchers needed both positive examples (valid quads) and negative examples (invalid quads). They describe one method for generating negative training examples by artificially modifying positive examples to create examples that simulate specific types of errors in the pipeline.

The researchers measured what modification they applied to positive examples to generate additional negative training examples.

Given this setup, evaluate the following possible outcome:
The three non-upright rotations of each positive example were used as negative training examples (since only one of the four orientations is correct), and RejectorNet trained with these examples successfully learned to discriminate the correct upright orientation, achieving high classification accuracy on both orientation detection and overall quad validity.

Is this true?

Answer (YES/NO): NO